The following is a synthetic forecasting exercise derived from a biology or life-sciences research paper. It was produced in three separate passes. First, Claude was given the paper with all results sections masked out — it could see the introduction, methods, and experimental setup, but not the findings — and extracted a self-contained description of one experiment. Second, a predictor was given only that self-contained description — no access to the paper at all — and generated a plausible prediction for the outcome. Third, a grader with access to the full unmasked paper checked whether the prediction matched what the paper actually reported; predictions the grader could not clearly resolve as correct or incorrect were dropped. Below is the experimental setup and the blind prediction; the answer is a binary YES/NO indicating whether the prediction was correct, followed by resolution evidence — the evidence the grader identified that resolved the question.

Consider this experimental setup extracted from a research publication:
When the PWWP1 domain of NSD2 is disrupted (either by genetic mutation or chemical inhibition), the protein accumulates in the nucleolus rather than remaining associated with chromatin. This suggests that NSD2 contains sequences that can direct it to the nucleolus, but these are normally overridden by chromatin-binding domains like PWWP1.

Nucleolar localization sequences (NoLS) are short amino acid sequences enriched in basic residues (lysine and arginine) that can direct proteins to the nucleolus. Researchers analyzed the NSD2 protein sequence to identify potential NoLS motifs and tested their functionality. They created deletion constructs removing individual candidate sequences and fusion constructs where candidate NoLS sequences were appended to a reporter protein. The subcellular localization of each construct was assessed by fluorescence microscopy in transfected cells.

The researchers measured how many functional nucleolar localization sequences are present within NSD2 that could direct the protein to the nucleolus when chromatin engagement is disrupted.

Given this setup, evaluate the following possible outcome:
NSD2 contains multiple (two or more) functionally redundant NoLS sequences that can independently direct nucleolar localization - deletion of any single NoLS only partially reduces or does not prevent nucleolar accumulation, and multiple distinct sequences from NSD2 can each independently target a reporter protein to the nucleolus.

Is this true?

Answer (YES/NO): YES